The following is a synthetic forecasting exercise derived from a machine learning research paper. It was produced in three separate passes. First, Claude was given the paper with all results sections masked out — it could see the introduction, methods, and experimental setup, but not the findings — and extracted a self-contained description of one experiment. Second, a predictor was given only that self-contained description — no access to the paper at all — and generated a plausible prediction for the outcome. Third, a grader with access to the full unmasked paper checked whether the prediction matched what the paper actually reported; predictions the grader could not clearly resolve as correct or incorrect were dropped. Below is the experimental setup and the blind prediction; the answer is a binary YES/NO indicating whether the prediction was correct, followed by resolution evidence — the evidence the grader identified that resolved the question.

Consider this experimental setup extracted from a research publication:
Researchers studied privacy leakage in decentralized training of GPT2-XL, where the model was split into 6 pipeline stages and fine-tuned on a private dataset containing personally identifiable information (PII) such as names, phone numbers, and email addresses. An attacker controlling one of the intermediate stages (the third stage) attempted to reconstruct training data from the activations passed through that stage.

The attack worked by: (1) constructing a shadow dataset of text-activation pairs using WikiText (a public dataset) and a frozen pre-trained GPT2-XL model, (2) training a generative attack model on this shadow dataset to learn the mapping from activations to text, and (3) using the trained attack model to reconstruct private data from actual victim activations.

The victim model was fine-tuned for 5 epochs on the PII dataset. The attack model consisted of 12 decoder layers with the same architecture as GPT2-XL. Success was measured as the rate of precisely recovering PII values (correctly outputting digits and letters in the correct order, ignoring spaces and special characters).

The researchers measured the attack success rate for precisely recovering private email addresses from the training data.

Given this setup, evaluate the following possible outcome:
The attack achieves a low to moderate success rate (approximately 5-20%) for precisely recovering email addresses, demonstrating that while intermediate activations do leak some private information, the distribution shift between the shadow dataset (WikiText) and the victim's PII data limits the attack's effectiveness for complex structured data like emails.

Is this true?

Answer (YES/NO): NO